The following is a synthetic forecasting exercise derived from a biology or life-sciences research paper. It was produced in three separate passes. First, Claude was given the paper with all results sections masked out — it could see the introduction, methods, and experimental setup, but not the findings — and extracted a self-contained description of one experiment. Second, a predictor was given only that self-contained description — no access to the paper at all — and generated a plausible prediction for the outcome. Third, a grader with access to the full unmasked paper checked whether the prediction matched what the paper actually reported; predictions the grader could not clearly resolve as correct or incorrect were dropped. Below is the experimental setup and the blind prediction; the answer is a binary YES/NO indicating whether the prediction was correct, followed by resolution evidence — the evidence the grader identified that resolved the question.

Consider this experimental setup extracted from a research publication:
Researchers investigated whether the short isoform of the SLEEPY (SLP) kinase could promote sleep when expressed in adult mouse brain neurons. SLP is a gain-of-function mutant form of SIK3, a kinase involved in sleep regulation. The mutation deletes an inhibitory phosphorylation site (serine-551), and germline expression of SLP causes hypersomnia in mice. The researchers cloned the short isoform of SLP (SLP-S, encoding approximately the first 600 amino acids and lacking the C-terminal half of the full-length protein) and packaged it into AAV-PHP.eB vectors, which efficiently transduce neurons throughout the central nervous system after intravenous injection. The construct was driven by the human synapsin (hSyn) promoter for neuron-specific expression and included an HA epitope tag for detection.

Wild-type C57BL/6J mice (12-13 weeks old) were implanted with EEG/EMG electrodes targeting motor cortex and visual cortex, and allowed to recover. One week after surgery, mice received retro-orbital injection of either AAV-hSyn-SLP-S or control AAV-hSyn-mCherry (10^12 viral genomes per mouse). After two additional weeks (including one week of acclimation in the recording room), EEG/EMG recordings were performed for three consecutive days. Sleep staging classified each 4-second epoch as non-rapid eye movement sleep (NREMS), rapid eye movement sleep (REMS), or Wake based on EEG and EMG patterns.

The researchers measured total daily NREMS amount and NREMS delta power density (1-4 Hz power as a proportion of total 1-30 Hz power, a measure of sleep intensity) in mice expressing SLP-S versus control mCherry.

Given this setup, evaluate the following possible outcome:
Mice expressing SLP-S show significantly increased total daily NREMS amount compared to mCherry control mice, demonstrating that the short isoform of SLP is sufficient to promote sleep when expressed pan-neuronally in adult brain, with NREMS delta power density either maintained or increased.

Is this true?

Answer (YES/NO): NO